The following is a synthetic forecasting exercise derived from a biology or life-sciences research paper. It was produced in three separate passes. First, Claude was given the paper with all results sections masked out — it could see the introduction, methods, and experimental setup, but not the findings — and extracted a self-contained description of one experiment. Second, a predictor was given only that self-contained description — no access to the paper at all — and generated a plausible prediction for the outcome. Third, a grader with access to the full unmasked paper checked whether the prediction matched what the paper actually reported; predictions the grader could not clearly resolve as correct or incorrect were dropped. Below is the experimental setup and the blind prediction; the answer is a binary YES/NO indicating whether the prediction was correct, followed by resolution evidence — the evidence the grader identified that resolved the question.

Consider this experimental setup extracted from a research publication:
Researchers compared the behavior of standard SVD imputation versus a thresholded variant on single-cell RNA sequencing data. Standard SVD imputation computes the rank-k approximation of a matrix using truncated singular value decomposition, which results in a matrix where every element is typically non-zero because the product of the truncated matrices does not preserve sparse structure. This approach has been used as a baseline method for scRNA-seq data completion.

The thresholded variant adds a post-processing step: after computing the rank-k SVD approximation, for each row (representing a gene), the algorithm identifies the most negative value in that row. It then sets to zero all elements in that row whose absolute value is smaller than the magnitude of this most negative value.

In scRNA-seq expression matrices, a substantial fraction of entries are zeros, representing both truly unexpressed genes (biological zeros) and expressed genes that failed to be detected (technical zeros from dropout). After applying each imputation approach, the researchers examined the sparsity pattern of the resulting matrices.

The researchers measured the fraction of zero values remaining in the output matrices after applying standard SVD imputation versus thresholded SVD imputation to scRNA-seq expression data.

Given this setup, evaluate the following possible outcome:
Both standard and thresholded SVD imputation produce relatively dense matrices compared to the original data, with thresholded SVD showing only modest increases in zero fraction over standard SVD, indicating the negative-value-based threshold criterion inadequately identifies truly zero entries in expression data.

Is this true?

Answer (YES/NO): NO